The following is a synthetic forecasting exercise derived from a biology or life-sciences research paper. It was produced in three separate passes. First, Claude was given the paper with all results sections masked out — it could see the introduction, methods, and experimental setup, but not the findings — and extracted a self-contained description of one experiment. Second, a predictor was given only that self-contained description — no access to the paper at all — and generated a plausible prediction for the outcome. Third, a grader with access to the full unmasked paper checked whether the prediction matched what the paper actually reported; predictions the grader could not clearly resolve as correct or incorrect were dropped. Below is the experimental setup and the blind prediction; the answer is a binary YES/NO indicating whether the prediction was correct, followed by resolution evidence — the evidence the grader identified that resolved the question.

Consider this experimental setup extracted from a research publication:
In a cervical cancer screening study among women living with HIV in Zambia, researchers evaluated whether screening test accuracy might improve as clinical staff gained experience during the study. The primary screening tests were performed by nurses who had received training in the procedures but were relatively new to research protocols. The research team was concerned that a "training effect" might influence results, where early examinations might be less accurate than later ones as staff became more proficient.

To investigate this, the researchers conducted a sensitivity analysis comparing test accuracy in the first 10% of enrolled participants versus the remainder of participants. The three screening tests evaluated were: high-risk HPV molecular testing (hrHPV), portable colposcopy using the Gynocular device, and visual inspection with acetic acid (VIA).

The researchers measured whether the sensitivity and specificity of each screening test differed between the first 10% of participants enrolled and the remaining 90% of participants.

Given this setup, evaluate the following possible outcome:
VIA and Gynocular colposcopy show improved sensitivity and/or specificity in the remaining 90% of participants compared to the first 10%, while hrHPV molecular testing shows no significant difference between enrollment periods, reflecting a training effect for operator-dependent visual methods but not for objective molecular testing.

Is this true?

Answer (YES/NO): NO